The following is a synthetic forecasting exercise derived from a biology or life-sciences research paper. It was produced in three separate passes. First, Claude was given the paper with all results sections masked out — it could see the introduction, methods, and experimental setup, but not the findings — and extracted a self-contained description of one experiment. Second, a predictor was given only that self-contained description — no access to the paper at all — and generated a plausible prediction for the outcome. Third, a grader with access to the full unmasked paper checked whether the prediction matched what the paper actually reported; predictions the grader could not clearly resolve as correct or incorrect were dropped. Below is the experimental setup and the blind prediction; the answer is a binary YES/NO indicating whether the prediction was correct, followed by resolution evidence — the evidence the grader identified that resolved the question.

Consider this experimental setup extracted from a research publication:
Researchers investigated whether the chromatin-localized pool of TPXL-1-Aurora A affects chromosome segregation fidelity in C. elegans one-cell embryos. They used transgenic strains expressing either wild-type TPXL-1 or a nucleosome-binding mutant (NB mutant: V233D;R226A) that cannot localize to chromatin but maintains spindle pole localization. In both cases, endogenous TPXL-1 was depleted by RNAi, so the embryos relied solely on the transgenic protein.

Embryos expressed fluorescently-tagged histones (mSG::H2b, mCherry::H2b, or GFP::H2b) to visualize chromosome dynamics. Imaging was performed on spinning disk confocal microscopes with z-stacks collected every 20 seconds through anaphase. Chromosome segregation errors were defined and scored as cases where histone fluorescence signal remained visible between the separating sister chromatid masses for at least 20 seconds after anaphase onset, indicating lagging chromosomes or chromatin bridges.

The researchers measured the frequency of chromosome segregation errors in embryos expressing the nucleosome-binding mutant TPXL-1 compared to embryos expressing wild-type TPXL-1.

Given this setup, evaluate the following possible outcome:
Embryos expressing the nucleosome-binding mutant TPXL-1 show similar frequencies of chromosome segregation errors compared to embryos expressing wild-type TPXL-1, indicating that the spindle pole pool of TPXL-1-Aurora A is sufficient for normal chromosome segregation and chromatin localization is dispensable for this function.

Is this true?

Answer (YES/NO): NO